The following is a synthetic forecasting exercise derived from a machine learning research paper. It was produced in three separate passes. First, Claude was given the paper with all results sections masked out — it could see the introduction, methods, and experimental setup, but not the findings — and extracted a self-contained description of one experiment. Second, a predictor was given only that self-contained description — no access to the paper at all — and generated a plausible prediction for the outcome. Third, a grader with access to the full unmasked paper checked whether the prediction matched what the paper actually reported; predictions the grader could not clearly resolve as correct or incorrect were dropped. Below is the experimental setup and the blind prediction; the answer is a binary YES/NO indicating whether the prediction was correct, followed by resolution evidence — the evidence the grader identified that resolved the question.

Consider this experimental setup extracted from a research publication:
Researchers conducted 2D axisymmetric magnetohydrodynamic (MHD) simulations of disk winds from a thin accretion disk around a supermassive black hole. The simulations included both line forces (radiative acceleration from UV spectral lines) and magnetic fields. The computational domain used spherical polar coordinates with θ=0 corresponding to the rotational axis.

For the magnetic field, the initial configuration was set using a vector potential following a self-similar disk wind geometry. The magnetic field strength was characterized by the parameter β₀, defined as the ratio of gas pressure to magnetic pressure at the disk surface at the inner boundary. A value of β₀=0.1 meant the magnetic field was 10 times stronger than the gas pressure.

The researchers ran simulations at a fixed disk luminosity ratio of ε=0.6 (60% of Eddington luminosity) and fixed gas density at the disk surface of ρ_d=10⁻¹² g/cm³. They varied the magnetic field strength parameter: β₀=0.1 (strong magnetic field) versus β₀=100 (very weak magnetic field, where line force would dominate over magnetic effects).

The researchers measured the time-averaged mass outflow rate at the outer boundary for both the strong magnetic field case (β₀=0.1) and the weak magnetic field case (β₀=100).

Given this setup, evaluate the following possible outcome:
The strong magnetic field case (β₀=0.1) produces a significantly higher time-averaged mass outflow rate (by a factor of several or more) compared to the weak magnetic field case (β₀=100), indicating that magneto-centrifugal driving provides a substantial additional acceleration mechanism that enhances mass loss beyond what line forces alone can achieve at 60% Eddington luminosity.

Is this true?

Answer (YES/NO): NO